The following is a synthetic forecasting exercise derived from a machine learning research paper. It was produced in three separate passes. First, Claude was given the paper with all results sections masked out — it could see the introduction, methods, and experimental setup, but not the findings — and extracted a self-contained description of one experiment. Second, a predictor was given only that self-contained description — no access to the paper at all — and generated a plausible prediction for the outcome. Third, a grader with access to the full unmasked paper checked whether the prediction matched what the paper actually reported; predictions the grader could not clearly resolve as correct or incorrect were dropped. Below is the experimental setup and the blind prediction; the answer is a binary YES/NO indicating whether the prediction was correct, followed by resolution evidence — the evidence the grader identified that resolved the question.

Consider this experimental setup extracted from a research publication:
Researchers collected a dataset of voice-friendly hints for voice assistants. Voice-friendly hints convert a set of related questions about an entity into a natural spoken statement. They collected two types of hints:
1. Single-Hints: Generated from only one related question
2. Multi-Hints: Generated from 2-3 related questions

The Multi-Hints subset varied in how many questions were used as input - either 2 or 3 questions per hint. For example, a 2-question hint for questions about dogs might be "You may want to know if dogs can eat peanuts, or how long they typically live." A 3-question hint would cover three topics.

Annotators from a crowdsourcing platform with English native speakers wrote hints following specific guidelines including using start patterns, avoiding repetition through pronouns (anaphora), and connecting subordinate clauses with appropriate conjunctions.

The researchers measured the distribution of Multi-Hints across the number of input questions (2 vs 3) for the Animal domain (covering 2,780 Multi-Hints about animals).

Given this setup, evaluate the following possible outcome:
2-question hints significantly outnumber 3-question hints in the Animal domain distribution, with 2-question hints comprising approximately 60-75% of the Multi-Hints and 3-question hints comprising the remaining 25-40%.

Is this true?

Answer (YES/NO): NO